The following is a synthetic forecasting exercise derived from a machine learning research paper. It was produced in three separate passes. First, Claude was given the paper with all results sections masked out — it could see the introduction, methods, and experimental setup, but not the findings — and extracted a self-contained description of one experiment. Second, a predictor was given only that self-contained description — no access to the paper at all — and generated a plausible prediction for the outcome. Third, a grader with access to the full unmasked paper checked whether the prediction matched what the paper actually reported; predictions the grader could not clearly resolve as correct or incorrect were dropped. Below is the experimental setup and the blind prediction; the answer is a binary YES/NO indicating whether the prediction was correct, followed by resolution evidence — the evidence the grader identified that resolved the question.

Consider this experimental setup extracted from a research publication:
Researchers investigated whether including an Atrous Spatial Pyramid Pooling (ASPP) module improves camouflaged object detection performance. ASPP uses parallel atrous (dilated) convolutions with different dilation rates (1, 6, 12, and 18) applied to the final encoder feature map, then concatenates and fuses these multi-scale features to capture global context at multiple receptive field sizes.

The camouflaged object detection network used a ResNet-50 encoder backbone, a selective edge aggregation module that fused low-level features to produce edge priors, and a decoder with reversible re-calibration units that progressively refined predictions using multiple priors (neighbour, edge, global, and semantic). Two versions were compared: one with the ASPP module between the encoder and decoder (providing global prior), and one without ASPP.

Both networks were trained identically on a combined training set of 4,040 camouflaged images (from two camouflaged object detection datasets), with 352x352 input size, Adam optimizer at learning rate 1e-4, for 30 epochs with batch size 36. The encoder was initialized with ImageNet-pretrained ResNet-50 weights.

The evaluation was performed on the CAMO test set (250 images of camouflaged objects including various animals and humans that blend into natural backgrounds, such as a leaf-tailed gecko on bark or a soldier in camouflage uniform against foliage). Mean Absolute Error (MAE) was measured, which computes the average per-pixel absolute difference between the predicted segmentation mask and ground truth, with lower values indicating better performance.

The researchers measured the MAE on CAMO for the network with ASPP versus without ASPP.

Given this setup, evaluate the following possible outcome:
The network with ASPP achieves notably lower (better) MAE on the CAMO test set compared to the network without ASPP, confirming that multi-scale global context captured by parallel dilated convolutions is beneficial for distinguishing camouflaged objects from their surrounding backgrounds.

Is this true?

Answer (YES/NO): NO